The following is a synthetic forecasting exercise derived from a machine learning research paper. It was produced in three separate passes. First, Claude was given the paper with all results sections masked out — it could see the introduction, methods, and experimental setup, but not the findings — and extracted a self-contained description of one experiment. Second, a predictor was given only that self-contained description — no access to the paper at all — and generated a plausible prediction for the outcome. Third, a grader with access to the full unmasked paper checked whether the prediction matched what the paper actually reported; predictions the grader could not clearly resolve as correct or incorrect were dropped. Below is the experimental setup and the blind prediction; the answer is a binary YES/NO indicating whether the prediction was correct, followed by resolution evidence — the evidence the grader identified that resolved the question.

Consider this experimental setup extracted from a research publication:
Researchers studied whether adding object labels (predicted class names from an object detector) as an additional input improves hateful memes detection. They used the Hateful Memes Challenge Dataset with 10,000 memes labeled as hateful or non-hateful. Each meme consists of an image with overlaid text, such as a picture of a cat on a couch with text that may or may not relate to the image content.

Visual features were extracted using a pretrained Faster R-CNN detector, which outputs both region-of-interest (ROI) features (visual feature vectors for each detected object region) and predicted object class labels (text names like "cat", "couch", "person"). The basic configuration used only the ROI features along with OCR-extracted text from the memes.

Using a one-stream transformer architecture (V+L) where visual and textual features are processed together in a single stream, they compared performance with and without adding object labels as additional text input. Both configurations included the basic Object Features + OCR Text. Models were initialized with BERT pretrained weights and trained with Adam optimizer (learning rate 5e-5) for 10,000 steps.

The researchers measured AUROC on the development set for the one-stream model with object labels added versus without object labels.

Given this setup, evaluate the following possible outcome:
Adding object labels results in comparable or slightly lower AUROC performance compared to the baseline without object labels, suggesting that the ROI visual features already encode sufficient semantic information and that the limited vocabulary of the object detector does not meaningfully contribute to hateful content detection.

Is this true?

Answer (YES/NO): NO